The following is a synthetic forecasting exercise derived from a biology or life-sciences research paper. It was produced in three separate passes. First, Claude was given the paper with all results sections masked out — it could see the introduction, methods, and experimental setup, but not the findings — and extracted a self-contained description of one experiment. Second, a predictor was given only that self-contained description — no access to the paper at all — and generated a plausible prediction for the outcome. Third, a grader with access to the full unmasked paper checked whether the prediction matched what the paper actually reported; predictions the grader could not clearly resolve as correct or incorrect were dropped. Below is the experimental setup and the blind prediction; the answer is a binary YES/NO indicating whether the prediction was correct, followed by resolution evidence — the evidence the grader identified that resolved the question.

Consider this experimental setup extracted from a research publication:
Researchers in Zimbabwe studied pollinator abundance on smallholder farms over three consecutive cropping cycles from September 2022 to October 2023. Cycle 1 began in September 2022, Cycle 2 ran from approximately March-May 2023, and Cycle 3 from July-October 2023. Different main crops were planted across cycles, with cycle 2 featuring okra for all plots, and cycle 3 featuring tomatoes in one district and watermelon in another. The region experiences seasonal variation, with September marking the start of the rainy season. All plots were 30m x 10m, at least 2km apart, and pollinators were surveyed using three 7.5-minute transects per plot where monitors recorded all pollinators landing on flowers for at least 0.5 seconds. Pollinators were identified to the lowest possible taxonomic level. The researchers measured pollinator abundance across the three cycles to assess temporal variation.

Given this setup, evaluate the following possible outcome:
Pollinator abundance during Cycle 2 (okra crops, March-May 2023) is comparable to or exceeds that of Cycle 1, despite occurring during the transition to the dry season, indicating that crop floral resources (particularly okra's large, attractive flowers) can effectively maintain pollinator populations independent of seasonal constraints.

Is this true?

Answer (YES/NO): NO